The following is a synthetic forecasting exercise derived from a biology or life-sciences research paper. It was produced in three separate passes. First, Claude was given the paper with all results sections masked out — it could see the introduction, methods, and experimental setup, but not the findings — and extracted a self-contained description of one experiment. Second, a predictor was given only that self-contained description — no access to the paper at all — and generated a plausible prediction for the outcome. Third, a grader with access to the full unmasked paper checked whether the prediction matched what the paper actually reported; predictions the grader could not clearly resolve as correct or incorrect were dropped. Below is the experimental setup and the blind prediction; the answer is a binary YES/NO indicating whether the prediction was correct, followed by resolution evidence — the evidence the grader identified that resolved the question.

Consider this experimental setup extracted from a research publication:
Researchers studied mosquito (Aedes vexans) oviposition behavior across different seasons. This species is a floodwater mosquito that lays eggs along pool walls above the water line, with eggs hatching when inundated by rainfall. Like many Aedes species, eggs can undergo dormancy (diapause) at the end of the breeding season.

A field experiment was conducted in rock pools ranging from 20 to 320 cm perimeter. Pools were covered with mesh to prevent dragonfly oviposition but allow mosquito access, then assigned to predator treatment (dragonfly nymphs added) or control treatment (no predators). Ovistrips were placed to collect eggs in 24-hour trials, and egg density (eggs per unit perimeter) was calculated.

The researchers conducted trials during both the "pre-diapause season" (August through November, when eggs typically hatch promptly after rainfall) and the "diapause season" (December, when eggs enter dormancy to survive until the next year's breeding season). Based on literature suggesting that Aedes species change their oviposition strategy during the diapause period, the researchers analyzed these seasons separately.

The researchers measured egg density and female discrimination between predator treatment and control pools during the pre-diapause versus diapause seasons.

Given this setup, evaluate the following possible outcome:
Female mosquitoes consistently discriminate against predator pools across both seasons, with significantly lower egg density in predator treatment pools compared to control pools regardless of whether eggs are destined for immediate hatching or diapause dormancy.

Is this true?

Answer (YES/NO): NO